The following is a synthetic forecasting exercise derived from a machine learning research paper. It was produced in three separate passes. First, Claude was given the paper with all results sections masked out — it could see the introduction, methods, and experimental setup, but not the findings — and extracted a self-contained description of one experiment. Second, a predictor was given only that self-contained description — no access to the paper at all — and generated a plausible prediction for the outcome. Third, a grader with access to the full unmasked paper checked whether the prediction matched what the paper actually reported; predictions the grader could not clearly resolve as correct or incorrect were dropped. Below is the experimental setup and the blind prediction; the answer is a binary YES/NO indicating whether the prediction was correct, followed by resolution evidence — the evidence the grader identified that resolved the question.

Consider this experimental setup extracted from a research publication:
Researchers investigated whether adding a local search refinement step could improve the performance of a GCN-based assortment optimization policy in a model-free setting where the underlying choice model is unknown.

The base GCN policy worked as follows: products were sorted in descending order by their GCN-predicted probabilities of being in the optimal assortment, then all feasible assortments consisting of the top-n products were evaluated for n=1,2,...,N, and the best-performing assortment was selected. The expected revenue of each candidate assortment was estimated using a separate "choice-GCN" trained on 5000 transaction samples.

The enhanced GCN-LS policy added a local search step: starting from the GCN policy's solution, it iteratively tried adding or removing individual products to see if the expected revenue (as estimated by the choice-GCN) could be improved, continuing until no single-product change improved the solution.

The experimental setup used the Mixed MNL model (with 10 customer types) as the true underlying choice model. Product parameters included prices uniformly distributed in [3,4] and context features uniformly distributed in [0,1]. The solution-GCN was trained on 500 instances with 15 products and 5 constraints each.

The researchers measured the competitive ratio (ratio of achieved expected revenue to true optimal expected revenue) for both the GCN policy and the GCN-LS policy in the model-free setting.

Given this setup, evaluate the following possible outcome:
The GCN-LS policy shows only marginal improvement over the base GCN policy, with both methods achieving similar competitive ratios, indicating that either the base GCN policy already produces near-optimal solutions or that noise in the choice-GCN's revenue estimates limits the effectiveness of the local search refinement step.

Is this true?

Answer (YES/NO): NO